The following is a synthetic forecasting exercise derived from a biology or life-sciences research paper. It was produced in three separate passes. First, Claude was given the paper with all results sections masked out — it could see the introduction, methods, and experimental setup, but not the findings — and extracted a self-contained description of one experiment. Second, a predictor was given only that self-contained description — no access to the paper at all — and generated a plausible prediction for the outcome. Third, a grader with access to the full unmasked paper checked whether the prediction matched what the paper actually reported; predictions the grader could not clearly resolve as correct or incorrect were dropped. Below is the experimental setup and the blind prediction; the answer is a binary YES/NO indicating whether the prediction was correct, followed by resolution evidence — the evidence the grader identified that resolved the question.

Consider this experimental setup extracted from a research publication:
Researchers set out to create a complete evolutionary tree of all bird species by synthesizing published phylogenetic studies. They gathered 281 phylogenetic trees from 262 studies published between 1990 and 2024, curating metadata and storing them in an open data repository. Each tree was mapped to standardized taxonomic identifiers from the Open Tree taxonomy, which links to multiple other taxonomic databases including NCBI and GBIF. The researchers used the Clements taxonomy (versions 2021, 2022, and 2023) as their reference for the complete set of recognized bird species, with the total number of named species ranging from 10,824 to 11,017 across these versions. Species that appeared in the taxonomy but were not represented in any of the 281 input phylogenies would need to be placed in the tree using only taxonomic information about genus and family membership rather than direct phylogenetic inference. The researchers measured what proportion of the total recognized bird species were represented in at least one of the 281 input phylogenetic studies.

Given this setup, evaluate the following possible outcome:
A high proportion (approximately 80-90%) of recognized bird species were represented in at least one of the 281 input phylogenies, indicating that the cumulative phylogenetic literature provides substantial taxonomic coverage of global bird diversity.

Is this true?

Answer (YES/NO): YES